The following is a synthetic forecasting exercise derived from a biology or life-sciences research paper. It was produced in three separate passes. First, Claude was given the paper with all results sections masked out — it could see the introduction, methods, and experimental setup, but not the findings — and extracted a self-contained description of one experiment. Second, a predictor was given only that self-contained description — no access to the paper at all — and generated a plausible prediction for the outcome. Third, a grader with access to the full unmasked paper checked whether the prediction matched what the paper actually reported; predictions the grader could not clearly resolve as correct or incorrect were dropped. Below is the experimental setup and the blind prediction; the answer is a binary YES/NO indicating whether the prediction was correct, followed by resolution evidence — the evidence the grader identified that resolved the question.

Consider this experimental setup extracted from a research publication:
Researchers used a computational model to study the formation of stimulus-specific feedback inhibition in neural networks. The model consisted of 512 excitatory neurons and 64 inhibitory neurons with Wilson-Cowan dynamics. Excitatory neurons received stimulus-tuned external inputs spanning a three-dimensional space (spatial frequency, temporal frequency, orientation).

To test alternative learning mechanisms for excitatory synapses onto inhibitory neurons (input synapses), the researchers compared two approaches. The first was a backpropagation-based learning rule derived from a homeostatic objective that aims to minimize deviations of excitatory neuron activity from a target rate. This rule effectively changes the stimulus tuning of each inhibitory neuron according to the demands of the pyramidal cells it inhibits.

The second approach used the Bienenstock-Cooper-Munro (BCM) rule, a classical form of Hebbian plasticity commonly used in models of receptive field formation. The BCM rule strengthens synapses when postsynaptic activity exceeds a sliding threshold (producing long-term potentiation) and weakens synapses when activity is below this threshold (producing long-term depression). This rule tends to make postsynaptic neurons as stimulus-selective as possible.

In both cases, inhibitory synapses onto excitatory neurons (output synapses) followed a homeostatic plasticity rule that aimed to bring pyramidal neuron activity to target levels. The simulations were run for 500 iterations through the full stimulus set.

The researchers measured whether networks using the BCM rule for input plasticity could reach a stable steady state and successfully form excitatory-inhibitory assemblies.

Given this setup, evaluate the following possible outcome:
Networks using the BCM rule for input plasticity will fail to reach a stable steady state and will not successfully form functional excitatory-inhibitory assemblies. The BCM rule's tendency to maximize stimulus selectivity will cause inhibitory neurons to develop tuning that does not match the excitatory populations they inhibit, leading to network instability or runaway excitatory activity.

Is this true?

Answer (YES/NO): YES